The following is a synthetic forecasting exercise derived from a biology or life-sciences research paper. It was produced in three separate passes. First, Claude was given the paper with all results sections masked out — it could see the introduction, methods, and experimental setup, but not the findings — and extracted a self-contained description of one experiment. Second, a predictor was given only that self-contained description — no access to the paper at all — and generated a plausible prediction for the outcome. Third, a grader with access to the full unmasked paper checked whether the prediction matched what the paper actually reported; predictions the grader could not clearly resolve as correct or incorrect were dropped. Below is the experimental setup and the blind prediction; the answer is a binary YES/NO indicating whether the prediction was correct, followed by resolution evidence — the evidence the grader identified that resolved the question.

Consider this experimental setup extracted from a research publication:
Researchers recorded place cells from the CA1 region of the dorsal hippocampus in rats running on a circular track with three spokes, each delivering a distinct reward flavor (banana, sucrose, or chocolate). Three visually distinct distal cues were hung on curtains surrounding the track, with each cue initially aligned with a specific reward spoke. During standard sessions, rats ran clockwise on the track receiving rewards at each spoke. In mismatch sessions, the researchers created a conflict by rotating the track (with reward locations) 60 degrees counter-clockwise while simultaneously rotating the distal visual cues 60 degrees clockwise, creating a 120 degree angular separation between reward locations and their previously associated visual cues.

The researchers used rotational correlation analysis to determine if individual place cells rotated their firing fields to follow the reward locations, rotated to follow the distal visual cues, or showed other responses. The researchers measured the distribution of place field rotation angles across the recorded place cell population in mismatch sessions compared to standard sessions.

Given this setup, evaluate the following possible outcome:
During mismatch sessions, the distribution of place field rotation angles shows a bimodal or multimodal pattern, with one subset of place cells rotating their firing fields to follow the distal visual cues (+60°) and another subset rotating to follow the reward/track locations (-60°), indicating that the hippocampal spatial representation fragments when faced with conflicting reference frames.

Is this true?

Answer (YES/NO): NO